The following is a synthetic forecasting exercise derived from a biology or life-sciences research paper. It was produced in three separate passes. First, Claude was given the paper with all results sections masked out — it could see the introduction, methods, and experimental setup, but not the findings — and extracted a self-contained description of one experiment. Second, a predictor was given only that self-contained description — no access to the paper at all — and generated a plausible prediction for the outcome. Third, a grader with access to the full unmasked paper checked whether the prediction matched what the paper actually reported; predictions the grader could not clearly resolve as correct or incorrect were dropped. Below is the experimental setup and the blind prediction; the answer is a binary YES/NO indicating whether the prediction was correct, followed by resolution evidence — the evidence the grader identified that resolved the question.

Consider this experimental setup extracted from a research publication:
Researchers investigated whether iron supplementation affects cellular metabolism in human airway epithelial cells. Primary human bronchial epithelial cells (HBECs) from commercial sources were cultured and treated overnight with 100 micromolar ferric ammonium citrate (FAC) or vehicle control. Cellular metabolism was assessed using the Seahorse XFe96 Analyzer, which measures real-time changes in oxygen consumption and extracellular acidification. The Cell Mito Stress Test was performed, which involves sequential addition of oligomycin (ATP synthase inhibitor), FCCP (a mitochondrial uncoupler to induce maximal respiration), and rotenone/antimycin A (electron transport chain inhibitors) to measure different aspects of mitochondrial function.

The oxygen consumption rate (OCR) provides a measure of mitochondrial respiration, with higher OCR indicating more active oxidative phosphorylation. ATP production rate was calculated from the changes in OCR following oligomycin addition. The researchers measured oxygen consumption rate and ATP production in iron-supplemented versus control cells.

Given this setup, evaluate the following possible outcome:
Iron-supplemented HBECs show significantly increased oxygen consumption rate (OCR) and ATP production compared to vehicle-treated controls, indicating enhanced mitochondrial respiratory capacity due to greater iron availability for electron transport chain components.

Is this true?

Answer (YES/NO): YES